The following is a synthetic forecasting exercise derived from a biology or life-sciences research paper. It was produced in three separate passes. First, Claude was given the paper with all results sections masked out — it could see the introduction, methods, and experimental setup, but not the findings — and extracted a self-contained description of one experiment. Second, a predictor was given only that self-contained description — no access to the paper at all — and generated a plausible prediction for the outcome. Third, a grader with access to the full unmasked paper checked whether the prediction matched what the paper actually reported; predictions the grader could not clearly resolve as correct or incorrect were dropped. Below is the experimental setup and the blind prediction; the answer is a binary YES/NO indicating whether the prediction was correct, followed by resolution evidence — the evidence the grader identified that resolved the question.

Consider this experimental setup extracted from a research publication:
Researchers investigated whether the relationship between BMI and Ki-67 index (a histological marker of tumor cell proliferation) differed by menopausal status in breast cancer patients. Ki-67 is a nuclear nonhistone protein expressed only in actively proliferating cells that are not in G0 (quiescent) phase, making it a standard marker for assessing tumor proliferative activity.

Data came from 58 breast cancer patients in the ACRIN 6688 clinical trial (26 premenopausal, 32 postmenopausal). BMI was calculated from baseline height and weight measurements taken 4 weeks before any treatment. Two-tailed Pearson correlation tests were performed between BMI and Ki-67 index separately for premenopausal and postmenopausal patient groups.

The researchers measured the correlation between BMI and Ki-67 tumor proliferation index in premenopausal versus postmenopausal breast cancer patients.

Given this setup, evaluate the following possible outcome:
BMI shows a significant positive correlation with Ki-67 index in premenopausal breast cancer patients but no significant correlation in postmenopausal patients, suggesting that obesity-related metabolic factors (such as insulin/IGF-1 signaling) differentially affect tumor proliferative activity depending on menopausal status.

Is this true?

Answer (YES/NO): NO